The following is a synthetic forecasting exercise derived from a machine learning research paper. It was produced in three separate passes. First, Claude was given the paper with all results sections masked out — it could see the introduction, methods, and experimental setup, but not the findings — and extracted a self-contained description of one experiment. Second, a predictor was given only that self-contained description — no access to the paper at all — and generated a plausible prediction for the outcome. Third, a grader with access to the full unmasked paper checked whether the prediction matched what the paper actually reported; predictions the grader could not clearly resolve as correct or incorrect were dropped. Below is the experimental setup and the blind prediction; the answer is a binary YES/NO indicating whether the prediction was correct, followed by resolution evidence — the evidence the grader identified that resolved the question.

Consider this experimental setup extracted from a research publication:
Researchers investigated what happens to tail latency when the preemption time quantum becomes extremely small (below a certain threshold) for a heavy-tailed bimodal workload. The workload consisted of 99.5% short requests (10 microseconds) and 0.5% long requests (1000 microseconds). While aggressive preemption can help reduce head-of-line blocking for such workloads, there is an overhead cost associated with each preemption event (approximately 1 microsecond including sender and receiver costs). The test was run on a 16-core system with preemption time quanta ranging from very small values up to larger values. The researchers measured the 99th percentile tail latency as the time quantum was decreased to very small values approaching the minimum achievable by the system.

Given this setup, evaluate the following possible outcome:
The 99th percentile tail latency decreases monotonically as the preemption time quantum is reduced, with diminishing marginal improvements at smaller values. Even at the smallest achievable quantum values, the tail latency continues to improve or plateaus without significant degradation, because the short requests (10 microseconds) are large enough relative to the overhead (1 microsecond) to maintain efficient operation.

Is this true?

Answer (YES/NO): NO